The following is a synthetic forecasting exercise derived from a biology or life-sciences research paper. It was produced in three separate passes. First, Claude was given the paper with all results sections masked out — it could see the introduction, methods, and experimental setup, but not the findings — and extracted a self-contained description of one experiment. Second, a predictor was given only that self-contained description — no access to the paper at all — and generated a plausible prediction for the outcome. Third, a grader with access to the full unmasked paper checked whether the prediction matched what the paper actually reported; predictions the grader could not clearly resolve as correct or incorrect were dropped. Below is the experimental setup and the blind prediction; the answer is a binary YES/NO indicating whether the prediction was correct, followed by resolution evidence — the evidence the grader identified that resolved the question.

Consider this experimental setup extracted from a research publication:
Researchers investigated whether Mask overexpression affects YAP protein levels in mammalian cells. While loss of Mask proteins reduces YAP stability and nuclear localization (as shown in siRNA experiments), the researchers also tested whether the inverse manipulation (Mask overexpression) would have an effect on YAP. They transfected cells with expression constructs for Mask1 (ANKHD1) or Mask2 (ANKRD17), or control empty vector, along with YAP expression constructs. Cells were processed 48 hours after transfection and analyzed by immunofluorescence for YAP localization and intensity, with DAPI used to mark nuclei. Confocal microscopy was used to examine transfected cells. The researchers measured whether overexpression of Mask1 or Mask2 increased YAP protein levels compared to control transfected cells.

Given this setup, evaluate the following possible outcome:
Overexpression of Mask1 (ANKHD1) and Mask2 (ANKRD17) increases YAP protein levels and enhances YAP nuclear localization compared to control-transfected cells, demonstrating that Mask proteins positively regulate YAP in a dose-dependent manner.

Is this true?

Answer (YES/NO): NO